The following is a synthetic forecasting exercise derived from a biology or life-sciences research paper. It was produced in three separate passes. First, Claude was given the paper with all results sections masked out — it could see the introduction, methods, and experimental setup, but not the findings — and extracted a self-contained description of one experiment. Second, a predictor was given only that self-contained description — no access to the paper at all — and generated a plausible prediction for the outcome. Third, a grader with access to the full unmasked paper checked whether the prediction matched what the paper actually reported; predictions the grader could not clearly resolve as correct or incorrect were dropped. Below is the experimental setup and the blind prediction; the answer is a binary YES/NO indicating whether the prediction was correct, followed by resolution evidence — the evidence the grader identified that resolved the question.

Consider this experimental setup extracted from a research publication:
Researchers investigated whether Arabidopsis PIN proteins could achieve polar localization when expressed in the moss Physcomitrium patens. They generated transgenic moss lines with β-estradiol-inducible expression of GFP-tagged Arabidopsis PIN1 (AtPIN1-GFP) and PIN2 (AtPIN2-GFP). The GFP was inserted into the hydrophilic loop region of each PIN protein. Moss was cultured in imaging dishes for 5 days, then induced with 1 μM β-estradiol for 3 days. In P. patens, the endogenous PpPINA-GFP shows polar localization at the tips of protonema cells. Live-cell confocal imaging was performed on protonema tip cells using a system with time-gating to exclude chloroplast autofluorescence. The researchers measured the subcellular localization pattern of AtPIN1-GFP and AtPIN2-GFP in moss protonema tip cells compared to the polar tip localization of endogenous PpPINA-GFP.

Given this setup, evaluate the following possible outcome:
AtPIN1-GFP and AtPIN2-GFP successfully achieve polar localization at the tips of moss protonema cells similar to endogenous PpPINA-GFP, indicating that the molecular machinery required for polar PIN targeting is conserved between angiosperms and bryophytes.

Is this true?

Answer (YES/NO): NO